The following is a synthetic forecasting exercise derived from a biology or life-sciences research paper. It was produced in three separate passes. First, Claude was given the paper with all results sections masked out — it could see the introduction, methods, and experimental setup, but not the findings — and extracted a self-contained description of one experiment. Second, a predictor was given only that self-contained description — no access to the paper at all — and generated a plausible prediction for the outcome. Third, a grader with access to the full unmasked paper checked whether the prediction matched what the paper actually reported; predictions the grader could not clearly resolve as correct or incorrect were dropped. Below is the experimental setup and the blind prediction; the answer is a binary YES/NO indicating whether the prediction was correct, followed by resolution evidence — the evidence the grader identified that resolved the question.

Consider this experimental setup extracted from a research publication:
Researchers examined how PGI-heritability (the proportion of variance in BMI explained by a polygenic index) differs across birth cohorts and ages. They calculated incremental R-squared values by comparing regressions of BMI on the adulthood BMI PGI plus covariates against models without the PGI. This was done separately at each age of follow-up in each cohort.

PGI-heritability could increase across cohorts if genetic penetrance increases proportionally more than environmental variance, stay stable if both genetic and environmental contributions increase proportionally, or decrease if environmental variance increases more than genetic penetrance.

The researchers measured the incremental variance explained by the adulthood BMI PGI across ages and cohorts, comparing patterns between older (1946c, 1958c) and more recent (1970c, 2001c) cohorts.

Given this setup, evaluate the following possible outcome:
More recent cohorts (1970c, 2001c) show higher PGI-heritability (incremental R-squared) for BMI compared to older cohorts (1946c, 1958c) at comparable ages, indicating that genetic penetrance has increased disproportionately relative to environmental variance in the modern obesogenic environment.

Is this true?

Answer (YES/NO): NO